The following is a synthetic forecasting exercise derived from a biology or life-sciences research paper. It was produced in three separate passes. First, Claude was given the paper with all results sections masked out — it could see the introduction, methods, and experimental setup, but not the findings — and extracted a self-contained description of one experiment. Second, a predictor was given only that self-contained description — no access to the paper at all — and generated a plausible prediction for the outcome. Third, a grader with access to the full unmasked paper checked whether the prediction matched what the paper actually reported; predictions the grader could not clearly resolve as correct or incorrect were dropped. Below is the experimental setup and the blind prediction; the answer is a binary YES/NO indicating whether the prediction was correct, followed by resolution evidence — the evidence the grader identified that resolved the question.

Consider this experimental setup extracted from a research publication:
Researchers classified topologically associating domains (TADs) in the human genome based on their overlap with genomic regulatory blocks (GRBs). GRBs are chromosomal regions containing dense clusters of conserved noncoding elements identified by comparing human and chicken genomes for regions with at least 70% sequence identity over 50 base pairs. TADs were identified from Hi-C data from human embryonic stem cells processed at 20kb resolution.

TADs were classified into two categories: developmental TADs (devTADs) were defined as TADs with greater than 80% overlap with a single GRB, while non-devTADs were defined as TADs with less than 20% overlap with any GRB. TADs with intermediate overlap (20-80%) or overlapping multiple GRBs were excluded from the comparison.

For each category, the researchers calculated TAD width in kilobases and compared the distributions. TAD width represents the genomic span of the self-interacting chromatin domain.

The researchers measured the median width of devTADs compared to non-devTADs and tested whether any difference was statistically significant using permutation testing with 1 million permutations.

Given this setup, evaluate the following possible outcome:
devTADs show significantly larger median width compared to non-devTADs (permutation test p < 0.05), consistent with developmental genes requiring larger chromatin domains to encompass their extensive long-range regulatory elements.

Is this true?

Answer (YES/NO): YES